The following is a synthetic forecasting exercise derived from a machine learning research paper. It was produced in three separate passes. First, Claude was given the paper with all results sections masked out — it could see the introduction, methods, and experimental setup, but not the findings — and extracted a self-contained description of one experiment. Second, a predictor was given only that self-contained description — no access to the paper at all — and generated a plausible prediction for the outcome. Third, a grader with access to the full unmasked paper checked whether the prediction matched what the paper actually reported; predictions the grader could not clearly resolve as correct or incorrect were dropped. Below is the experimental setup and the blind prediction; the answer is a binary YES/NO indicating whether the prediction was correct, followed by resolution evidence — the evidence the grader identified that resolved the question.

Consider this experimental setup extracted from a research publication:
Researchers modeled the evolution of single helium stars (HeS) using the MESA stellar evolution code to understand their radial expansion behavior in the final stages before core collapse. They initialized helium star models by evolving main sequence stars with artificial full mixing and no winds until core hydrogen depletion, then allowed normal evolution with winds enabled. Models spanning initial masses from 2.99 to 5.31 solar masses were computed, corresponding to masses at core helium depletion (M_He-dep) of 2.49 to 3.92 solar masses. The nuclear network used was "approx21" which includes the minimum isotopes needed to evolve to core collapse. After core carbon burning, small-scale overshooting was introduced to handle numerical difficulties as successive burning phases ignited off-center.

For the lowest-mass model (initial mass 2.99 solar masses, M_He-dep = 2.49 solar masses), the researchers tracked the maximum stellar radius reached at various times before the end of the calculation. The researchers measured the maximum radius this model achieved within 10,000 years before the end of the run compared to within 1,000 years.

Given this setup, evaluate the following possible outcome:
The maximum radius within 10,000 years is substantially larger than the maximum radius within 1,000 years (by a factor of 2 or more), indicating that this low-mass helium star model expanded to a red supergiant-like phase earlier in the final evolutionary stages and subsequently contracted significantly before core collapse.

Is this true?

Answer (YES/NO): NO